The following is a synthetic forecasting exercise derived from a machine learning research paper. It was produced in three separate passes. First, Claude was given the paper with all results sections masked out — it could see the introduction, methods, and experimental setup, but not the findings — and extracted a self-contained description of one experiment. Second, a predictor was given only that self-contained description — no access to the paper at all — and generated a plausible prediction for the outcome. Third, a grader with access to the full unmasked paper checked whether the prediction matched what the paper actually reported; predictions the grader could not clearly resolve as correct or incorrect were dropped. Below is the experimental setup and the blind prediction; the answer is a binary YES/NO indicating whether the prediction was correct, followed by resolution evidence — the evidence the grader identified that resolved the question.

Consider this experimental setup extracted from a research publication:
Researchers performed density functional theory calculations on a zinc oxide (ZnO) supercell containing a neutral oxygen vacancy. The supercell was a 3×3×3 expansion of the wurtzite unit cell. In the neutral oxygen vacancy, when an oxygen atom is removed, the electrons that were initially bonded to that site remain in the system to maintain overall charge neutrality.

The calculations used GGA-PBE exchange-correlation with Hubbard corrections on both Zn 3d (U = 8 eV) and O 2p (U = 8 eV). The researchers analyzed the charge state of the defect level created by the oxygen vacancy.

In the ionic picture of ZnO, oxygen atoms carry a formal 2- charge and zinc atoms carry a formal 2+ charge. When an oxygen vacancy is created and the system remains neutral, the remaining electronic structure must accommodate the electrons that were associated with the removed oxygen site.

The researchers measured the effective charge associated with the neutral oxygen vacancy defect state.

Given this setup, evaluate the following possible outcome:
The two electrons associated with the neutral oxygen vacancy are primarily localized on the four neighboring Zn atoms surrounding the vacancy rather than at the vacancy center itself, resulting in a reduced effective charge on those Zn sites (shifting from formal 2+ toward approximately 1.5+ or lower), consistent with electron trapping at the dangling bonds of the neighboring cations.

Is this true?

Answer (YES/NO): NO